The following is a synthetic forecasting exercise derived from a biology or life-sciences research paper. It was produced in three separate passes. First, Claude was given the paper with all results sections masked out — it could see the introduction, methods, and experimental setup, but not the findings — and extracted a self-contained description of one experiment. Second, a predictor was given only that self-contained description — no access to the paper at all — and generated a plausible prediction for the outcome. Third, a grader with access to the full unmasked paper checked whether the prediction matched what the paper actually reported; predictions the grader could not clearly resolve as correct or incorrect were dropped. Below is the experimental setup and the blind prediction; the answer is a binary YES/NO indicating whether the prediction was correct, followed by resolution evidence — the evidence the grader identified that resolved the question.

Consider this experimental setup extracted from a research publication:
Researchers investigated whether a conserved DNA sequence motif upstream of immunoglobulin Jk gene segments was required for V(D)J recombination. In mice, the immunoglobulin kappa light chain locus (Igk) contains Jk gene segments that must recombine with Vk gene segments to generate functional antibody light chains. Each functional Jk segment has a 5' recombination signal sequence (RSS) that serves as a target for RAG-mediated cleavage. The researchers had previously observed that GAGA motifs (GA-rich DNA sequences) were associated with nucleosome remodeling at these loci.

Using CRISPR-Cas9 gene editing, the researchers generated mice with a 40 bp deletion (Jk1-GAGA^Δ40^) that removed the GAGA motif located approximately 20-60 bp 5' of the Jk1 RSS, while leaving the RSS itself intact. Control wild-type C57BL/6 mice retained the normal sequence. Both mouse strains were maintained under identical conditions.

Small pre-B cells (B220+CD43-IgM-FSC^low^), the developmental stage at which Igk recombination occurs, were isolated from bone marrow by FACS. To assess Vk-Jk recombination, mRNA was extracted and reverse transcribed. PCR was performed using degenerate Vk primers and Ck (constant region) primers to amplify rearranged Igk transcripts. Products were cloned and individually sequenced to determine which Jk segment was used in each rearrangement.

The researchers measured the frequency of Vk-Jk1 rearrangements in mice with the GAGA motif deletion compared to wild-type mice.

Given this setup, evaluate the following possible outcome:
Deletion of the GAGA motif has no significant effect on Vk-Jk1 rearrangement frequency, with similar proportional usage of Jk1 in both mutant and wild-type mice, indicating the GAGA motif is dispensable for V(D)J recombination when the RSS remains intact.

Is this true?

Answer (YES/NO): NO